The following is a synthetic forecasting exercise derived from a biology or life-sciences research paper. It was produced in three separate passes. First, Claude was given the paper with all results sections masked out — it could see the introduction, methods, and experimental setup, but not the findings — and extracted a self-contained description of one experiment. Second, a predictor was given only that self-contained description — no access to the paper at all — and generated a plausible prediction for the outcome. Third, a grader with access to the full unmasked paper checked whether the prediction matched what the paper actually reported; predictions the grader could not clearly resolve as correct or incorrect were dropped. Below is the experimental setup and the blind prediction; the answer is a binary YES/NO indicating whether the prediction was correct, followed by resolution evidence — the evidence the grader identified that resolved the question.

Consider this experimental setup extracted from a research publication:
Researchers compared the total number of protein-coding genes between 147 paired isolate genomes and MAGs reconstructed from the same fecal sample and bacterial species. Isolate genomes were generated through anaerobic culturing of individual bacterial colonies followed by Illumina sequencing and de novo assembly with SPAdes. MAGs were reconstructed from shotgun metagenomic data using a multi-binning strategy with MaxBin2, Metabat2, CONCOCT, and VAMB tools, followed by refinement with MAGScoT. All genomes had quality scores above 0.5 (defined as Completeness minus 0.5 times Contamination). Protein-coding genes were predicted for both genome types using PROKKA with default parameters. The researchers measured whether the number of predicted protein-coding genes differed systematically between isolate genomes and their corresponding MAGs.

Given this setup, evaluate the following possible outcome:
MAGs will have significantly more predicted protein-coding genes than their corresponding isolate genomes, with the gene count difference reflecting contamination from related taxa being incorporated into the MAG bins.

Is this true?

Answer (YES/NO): NO